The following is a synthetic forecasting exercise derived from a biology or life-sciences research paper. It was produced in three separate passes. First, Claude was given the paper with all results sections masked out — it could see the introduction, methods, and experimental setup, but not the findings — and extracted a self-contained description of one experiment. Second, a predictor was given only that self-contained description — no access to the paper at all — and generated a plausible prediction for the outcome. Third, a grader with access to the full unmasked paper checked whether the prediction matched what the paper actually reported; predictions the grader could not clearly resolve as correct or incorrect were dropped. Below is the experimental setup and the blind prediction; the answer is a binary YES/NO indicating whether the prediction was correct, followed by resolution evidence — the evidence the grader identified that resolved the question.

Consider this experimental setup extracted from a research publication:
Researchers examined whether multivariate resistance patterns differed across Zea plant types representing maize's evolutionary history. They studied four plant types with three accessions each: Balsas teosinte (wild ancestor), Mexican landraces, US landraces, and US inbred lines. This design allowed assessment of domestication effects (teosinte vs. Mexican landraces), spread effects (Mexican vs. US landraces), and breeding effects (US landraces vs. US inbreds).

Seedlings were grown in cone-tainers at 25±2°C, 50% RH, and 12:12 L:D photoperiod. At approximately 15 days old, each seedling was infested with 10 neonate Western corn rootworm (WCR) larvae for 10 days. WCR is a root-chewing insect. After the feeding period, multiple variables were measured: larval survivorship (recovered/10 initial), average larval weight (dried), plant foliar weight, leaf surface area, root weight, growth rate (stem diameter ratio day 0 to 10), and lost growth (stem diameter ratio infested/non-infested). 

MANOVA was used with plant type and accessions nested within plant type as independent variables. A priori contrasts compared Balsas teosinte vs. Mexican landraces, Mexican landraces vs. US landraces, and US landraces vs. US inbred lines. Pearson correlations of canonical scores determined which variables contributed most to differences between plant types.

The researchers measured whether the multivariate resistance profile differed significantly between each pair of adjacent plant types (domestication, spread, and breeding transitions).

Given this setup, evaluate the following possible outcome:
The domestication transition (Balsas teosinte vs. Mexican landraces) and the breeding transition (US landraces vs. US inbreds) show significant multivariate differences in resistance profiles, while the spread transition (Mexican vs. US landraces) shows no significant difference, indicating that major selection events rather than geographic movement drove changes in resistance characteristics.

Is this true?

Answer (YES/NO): NO